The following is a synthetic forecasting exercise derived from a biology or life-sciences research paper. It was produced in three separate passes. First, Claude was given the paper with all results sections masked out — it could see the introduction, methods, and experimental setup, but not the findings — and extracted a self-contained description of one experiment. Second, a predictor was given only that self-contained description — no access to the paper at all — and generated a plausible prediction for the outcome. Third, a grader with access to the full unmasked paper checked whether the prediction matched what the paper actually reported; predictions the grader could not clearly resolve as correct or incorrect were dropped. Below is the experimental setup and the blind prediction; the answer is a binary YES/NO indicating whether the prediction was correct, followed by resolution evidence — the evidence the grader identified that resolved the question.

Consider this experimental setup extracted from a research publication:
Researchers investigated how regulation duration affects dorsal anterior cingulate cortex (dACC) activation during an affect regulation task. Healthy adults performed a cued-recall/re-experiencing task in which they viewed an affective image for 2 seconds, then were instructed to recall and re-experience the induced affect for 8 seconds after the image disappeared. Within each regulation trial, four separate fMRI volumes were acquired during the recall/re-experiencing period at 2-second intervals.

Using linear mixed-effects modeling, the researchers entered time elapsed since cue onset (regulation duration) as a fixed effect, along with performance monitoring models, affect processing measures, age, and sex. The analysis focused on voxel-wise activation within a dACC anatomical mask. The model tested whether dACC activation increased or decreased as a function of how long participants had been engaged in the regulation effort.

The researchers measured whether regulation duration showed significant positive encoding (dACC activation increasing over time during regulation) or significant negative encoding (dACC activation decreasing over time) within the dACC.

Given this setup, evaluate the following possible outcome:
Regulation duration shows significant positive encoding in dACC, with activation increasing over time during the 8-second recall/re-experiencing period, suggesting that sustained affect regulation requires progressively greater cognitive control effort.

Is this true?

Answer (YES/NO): NO